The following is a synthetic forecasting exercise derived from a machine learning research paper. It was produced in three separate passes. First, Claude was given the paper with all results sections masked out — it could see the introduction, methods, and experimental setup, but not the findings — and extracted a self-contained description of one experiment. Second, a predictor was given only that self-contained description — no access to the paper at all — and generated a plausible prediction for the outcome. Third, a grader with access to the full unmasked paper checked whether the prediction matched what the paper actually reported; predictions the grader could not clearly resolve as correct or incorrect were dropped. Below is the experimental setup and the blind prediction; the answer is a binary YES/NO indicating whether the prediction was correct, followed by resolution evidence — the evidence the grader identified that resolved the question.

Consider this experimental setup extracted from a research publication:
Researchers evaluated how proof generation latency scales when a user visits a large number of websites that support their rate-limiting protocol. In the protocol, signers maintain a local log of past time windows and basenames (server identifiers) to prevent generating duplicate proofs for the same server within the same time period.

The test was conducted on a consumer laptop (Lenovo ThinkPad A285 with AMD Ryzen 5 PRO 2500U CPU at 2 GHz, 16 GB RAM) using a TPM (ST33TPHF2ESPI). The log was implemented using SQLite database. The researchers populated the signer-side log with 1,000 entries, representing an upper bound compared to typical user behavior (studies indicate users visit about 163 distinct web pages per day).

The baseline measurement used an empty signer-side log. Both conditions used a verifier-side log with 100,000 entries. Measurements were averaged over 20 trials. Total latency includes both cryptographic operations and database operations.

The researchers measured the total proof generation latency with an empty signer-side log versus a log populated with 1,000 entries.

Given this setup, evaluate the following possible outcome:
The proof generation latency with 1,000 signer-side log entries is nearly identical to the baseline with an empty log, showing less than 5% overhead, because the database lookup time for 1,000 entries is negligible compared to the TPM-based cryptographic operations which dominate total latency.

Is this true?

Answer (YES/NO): YES